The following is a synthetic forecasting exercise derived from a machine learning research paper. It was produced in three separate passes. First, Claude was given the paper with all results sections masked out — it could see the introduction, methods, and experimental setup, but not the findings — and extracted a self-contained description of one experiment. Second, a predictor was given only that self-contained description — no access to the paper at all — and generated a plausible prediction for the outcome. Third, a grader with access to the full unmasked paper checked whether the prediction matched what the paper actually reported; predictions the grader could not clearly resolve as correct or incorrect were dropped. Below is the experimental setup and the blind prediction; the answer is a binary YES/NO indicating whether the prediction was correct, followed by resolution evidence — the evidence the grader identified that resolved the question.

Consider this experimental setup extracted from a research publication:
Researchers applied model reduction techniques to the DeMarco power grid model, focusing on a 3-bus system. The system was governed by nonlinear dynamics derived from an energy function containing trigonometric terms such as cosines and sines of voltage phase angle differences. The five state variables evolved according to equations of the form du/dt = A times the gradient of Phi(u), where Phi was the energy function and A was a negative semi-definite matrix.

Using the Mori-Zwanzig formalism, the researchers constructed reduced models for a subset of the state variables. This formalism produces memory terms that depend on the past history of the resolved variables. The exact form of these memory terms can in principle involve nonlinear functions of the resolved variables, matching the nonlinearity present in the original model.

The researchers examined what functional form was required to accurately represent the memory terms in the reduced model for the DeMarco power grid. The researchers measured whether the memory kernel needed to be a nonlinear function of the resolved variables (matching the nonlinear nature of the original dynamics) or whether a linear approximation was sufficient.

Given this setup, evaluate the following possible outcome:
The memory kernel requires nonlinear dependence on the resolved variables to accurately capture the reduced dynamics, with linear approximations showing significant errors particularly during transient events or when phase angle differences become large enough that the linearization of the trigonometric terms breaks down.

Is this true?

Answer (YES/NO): NO